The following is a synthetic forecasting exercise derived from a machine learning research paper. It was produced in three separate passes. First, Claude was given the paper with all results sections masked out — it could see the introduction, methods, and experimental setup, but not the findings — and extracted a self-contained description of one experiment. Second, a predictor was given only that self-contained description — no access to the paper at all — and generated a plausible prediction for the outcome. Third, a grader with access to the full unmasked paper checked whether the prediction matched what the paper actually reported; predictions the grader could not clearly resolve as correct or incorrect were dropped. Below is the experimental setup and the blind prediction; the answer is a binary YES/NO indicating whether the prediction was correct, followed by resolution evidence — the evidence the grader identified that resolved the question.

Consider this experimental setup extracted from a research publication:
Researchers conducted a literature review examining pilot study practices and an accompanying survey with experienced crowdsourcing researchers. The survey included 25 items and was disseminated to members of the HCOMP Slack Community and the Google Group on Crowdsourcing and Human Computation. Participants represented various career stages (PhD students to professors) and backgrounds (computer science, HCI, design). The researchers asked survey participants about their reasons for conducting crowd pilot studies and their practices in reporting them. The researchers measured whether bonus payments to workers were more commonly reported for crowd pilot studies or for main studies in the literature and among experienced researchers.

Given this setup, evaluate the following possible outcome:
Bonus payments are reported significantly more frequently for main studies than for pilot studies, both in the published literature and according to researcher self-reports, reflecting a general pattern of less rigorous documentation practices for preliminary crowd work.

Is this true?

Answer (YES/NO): YES